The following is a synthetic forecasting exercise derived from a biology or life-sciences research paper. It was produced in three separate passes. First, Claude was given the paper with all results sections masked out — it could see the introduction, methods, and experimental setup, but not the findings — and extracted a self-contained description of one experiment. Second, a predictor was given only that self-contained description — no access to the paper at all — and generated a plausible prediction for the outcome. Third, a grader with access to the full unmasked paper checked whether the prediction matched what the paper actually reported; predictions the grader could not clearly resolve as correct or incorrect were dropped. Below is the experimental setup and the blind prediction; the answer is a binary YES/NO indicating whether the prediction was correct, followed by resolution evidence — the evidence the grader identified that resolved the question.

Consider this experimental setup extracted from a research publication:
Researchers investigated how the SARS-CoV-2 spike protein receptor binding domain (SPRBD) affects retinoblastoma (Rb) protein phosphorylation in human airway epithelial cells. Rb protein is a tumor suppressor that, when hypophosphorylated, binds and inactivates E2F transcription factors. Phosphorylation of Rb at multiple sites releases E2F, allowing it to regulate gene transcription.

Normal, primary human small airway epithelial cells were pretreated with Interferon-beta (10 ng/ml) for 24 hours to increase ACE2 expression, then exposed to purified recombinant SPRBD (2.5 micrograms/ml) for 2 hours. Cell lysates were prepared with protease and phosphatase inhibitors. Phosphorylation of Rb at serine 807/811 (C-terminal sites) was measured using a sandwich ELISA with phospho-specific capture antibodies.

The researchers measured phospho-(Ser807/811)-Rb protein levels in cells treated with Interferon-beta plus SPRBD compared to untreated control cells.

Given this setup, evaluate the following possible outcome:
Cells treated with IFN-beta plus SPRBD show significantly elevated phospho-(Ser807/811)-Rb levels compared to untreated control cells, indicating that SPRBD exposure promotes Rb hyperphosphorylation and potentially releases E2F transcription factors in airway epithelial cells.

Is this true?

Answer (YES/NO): NO